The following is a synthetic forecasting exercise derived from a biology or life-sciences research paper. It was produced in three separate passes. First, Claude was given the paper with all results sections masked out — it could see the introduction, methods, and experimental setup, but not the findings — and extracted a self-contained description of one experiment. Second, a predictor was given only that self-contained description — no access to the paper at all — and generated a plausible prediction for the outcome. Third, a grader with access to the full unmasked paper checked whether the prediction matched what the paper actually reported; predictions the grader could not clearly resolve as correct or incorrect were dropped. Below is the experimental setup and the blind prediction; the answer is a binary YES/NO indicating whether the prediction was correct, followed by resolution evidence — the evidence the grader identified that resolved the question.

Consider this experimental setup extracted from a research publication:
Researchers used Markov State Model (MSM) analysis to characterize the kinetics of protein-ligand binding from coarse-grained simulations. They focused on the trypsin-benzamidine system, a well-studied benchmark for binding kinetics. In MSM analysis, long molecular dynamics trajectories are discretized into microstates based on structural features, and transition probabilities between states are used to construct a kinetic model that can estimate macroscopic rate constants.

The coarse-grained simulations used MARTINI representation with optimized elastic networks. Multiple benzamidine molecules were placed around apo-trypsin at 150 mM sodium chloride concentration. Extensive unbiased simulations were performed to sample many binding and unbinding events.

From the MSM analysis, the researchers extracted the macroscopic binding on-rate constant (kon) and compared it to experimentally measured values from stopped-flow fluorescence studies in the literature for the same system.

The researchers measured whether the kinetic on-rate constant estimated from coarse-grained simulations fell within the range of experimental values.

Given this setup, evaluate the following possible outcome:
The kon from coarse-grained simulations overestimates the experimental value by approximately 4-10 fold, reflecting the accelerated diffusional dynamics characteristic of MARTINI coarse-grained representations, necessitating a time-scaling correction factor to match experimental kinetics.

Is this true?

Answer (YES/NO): NO